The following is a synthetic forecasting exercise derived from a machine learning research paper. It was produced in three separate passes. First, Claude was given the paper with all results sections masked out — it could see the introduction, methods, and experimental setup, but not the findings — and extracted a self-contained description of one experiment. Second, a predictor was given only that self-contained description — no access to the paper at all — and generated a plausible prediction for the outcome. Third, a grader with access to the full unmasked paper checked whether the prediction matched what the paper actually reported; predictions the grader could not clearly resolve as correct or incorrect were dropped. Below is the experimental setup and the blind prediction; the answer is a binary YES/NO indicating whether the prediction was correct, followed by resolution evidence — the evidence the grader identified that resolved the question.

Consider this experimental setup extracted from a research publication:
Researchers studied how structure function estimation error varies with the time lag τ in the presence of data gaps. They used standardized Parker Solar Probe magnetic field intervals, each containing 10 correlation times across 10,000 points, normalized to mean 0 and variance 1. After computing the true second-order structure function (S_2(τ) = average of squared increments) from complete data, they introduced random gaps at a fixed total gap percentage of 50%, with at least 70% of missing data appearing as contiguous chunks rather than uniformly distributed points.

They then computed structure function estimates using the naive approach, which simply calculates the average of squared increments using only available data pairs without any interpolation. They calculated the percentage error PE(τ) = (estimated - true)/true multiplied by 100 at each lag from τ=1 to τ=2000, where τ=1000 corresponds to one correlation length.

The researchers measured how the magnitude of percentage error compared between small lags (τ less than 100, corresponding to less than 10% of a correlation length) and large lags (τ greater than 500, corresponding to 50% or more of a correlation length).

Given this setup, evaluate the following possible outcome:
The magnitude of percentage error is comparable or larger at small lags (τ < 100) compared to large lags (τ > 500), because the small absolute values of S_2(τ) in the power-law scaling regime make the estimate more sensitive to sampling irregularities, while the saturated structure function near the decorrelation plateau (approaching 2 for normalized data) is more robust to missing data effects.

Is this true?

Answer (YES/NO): NO